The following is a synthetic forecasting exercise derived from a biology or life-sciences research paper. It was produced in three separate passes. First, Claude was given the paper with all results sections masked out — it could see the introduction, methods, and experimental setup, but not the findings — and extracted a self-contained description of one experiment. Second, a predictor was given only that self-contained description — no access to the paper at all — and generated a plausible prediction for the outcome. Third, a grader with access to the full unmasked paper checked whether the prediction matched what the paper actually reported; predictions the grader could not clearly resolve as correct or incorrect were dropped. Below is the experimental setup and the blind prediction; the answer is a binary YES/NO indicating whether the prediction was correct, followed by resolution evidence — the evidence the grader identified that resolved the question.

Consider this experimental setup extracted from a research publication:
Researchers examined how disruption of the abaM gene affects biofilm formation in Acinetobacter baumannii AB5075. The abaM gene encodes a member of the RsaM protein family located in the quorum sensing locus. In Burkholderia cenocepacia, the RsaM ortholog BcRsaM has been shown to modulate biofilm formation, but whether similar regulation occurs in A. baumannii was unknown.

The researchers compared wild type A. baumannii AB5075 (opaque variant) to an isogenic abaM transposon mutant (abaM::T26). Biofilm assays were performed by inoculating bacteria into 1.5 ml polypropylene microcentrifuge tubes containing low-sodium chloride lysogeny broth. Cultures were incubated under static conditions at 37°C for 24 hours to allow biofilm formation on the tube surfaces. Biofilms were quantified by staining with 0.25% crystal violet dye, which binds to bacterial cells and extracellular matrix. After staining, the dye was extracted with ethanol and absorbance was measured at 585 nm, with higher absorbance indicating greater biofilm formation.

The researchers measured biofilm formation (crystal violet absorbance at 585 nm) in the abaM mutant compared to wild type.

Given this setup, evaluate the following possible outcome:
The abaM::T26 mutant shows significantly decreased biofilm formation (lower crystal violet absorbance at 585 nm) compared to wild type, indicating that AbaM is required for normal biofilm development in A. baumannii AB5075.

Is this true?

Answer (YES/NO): NO